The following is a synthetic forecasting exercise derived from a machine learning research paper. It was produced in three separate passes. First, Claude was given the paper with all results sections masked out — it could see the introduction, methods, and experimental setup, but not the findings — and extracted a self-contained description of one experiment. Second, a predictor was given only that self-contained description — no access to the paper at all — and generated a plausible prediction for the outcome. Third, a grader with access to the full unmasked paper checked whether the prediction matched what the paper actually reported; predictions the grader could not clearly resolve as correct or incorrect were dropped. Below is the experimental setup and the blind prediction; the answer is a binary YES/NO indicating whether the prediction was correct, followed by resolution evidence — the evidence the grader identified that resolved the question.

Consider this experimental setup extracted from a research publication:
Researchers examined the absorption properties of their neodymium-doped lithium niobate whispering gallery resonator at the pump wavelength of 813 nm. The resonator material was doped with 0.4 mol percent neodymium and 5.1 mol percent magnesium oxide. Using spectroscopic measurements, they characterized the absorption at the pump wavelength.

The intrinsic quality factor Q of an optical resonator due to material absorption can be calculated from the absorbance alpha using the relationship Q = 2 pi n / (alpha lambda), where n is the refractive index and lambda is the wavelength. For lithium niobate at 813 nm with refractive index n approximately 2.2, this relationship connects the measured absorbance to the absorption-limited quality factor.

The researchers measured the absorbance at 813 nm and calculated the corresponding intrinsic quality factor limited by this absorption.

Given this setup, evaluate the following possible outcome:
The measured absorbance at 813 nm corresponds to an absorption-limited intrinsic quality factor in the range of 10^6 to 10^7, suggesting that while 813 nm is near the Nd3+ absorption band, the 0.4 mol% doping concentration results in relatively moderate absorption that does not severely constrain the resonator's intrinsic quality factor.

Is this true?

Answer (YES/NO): NO